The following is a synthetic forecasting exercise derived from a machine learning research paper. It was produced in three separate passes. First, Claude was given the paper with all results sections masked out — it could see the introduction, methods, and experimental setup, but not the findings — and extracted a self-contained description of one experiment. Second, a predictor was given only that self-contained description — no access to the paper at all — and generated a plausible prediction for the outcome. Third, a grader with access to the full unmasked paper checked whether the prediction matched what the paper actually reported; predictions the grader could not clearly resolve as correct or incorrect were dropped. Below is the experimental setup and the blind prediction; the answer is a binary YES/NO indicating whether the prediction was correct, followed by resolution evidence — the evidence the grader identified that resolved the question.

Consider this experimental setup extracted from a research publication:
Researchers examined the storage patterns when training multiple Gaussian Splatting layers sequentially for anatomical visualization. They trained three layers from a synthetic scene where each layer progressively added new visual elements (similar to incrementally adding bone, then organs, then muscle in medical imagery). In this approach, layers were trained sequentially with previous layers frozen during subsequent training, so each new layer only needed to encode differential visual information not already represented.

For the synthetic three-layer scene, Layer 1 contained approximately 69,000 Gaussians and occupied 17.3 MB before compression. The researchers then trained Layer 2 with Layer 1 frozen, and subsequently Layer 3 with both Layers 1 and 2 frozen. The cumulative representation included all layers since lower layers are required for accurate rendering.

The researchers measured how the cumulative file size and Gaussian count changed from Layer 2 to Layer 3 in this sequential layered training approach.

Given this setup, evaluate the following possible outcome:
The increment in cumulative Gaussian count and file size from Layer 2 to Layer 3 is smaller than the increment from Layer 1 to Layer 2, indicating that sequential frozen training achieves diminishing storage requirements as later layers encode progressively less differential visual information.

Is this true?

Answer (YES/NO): YES